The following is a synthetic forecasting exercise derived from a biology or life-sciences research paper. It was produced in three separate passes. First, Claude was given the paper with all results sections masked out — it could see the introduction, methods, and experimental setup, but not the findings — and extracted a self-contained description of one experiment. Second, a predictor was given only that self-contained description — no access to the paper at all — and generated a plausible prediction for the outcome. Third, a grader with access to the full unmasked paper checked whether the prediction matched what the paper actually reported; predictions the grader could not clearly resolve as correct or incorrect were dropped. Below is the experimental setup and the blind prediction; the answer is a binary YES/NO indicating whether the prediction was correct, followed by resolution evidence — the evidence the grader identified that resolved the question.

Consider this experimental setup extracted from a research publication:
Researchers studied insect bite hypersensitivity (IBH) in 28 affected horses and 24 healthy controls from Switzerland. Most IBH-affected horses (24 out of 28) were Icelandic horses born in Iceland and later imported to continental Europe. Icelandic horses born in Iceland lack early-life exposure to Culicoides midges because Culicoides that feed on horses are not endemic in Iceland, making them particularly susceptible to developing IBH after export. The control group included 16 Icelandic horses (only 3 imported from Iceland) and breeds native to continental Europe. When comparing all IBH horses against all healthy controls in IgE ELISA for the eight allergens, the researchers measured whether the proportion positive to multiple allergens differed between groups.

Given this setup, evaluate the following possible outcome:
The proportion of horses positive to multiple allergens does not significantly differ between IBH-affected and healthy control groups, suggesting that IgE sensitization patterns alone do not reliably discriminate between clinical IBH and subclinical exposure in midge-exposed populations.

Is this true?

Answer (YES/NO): NO